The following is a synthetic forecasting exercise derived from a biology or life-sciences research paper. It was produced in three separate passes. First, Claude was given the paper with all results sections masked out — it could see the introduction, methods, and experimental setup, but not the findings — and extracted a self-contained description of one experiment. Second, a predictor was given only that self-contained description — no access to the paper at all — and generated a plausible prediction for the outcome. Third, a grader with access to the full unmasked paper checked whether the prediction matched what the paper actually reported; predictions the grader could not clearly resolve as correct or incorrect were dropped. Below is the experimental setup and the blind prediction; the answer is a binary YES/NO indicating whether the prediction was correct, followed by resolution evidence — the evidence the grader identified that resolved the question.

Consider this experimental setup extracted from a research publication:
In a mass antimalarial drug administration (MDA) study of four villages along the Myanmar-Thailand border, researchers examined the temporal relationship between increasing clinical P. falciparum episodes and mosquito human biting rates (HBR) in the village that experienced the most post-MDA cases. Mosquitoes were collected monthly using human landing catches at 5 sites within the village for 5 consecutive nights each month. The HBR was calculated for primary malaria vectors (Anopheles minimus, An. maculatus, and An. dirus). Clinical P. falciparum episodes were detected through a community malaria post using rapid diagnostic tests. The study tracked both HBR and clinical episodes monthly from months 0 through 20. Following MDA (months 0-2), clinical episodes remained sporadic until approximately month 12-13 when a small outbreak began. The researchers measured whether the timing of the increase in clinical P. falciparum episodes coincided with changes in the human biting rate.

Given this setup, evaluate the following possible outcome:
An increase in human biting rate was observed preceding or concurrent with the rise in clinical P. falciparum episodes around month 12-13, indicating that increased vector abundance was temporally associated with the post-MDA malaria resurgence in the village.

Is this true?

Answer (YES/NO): YES